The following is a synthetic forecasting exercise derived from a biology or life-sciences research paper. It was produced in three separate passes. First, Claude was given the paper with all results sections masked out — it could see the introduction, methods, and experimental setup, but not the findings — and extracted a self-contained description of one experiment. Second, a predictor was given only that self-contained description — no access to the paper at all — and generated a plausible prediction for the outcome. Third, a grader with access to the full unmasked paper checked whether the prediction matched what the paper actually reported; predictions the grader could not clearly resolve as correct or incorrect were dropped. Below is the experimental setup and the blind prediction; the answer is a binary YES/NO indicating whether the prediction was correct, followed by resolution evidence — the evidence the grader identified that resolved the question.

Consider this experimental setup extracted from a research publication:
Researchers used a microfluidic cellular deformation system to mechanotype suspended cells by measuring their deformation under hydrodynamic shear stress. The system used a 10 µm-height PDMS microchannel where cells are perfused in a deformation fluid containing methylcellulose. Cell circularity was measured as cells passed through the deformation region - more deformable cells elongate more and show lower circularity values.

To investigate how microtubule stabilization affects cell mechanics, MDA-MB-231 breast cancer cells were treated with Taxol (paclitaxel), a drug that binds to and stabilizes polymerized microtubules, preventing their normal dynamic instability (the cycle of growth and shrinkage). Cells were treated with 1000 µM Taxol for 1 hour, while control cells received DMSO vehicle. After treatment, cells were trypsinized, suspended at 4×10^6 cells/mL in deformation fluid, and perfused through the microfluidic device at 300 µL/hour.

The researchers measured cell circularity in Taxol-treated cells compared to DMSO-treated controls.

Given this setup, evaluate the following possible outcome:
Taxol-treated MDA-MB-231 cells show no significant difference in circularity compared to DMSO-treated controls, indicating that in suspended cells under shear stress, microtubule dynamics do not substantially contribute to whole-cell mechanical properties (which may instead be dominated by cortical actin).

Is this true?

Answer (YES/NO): NO